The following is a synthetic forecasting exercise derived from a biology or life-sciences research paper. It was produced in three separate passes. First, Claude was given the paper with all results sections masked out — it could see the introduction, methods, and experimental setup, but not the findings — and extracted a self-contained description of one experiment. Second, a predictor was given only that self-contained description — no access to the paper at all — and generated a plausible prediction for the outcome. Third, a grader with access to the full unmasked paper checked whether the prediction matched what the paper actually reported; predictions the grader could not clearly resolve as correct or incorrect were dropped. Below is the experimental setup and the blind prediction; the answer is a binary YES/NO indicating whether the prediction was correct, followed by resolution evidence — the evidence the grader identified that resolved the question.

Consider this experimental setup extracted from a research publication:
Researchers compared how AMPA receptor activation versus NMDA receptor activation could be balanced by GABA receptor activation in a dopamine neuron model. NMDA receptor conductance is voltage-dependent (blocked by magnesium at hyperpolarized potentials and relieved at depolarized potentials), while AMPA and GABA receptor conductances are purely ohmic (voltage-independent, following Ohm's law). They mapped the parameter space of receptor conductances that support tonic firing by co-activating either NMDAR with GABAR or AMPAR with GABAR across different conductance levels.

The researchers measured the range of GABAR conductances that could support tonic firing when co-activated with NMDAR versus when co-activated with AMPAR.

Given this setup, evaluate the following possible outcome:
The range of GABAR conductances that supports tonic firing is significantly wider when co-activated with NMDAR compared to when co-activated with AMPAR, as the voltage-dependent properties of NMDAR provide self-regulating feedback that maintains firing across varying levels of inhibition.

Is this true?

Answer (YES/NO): YES